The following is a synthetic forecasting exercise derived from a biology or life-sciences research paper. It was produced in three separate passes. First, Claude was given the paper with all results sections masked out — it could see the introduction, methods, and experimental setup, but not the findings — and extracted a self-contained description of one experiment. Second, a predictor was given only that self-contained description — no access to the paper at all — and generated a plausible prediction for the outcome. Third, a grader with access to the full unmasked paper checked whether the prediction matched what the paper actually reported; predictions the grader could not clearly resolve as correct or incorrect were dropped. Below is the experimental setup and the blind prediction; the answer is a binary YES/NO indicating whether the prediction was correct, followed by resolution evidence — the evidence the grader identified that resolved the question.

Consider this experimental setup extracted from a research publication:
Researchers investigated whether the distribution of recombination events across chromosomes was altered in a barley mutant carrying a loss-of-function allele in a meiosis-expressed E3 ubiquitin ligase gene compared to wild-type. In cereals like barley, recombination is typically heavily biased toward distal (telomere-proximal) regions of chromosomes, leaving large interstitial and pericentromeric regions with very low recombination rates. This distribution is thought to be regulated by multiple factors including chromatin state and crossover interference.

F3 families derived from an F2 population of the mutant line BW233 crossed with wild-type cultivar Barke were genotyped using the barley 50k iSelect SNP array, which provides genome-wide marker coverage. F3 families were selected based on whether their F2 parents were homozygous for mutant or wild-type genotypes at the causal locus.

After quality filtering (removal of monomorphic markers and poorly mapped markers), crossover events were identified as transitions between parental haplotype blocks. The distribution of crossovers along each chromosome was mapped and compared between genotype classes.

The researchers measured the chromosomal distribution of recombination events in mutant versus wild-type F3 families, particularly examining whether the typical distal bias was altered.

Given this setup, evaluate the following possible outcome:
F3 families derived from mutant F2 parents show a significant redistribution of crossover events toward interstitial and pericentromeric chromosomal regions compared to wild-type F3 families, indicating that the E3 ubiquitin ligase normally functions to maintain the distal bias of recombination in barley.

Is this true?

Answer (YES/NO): NO